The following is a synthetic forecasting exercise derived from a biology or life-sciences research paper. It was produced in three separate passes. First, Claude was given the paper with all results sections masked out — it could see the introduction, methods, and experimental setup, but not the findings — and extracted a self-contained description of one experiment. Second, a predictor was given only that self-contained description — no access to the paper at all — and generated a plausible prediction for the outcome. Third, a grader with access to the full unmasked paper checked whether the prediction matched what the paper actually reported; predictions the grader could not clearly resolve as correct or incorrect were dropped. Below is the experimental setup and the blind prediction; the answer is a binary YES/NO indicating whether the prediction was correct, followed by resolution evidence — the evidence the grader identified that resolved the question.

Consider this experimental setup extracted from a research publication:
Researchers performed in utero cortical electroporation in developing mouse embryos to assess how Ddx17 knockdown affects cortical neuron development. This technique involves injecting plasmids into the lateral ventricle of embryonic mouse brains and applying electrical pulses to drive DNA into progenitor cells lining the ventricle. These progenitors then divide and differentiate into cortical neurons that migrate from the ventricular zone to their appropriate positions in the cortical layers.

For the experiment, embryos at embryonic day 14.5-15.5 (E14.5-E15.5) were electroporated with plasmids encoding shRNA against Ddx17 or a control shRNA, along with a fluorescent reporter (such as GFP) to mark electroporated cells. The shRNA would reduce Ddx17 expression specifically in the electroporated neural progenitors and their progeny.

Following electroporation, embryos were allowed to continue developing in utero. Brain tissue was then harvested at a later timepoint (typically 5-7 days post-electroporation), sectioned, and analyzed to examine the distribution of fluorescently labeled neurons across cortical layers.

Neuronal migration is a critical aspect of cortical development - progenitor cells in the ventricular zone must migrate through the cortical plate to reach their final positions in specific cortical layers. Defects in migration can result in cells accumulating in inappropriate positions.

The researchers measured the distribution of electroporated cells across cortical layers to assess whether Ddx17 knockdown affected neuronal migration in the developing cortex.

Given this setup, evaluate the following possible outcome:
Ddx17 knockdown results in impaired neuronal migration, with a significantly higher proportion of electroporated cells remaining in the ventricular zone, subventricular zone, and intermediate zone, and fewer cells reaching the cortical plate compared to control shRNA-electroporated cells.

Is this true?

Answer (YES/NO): NO